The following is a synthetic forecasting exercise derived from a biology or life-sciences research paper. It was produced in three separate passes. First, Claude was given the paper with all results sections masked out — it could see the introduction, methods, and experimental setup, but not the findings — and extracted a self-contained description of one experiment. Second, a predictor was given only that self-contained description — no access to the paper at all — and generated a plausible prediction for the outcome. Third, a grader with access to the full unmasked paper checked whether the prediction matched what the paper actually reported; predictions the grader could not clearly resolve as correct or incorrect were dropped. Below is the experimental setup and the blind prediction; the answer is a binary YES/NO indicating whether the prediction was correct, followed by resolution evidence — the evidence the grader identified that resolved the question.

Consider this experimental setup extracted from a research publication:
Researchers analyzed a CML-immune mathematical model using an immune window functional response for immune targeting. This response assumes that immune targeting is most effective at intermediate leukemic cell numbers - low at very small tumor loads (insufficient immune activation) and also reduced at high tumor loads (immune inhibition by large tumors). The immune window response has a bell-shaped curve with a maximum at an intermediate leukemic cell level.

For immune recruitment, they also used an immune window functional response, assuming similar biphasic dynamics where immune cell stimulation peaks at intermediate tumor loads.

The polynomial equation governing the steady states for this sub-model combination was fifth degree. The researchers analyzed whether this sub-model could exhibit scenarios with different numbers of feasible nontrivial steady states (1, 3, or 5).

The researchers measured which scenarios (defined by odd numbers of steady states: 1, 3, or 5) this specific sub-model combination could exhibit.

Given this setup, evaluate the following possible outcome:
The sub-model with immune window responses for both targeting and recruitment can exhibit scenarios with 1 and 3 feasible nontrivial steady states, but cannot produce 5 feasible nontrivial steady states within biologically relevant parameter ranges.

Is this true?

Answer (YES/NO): NO